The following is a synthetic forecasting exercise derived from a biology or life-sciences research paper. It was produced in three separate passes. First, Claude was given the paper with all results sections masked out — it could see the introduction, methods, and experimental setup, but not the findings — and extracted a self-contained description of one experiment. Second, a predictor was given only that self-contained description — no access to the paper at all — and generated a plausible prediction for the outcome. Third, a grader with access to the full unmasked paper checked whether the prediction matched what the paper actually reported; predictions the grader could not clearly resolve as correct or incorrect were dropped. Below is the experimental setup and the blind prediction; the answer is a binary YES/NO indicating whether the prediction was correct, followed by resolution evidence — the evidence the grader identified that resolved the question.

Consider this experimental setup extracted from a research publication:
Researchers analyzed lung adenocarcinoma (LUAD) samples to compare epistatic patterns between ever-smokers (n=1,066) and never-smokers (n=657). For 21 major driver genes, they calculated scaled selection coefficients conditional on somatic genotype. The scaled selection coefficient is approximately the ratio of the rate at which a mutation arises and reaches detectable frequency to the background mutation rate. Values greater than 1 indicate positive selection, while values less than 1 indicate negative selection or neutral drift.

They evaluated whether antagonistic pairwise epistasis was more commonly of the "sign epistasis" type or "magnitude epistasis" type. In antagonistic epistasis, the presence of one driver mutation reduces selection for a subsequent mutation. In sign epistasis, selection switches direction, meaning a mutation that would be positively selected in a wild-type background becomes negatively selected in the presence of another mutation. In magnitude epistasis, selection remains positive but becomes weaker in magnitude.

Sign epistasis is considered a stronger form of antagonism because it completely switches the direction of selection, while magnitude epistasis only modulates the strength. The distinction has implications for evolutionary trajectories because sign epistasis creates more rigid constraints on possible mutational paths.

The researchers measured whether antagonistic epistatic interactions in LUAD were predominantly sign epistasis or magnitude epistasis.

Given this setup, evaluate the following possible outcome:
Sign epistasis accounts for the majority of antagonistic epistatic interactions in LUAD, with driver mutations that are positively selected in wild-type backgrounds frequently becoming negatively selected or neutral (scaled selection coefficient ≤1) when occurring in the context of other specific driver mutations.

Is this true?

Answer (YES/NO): YES